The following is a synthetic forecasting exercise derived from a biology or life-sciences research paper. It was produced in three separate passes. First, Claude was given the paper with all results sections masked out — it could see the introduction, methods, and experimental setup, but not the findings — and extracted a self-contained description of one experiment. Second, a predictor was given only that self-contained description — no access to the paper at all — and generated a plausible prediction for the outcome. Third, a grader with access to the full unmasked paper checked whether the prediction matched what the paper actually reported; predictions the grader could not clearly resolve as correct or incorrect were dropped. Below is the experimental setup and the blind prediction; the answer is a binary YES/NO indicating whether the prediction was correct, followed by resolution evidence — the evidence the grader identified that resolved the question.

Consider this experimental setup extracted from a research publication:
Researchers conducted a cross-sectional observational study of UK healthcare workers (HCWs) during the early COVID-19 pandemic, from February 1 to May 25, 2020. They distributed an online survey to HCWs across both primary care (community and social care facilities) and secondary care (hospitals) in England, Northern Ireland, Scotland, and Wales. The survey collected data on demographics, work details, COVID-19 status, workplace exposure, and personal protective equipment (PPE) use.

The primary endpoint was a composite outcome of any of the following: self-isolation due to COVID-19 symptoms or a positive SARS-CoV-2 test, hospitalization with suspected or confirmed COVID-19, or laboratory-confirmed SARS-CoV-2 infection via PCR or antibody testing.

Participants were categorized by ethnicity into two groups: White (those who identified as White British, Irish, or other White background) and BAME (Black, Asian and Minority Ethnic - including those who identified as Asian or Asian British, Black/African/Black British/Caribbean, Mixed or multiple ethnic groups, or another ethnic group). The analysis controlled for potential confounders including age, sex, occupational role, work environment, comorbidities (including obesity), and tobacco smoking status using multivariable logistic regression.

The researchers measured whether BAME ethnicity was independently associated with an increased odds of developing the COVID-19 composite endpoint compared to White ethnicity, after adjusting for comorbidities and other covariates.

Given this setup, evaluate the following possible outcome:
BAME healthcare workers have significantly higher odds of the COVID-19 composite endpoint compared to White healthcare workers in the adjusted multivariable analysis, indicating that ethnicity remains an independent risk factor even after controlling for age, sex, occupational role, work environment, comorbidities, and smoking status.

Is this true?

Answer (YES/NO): NO